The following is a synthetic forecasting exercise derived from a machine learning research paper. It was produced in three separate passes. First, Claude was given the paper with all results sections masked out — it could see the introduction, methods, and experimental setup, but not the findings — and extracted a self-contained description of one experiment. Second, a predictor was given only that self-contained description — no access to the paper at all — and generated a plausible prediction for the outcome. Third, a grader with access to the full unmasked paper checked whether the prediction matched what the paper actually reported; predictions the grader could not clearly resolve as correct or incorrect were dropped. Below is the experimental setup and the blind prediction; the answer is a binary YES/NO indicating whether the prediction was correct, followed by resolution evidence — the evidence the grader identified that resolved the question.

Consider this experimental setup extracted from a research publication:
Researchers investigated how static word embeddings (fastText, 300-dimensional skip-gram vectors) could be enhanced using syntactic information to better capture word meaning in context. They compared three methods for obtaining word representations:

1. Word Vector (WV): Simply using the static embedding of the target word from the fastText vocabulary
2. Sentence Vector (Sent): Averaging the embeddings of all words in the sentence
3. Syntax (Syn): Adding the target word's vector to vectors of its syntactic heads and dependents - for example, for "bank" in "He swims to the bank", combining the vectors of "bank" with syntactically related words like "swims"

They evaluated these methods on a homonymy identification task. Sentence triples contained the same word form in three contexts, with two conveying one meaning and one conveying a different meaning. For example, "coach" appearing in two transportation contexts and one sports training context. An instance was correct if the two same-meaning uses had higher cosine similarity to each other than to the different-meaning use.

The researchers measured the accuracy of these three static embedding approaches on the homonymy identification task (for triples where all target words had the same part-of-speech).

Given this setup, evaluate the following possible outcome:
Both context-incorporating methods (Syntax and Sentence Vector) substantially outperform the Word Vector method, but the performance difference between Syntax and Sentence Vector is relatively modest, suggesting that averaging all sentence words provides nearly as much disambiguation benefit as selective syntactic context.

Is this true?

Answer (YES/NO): YES